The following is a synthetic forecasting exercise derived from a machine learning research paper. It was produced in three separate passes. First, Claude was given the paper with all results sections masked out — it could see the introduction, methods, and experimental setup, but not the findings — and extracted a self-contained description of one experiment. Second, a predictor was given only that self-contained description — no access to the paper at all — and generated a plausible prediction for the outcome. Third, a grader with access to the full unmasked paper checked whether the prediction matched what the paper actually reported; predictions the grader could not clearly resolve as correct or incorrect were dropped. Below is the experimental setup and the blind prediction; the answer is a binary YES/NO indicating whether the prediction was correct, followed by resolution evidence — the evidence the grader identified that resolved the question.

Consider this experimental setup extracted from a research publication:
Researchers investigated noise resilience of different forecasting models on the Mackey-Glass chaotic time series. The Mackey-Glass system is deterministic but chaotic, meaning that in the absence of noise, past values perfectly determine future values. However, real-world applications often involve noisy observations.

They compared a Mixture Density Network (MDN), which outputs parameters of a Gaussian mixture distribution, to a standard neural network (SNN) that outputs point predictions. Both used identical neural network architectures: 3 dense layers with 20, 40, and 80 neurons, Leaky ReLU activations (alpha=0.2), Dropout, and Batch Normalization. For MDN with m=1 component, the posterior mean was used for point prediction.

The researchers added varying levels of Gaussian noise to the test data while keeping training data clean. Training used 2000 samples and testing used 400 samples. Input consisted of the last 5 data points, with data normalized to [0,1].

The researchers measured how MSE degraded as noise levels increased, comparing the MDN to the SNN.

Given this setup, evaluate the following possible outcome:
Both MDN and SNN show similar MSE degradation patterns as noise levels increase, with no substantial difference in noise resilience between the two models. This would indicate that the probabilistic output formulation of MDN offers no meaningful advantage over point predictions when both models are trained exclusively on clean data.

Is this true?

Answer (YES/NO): YES